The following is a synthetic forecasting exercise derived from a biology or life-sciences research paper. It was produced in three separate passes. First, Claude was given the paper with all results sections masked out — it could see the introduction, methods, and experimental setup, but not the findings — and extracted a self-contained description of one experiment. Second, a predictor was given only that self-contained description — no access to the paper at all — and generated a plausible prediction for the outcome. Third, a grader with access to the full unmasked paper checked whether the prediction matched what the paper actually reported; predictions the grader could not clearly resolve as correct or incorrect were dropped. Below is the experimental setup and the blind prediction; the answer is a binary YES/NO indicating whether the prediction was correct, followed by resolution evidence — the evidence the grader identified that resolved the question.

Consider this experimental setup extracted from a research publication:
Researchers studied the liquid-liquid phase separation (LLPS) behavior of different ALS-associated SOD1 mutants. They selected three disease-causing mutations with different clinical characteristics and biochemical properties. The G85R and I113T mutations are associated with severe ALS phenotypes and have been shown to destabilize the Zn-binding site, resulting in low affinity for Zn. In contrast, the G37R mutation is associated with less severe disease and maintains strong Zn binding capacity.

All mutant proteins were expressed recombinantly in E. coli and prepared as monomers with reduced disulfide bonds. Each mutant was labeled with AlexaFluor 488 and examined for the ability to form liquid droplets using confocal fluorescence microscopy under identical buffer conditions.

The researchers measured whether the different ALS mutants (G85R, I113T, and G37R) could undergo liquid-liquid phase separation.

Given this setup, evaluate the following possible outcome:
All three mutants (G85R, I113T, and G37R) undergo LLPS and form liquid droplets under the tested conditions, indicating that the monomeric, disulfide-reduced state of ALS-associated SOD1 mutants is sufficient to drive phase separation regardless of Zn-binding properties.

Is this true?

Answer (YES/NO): NO